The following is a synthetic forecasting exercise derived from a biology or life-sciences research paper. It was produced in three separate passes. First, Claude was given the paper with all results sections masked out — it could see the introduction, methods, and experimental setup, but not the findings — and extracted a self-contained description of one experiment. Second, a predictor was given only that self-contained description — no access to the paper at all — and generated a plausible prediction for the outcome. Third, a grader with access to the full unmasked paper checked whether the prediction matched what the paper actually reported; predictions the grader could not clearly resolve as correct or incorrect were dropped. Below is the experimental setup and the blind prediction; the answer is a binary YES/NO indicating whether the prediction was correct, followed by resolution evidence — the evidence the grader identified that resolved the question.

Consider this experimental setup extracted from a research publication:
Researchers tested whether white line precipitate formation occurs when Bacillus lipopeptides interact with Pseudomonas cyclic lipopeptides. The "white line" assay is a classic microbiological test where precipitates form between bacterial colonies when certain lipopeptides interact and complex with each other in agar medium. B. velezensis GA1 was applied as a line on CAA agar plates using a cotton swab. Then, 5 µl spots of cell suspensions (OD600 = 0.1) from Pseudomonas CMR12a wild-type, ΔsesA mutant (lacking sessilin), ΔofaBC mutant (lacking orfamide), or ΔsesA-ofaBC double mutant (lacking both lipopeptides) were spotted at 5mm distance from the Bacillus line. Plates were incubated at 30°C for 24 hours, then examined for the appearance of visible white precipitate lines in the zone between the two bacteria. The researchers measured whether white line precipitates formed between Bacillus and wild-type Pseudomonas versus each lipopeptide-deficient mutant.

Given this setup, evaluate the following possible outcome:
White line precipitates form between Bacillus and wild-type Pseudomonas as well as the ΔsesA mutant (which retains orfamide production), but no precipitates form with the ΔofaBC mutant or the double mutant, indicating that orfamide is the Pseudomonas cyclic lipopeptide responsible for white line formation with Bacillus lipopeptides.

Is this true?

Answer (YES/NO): NO